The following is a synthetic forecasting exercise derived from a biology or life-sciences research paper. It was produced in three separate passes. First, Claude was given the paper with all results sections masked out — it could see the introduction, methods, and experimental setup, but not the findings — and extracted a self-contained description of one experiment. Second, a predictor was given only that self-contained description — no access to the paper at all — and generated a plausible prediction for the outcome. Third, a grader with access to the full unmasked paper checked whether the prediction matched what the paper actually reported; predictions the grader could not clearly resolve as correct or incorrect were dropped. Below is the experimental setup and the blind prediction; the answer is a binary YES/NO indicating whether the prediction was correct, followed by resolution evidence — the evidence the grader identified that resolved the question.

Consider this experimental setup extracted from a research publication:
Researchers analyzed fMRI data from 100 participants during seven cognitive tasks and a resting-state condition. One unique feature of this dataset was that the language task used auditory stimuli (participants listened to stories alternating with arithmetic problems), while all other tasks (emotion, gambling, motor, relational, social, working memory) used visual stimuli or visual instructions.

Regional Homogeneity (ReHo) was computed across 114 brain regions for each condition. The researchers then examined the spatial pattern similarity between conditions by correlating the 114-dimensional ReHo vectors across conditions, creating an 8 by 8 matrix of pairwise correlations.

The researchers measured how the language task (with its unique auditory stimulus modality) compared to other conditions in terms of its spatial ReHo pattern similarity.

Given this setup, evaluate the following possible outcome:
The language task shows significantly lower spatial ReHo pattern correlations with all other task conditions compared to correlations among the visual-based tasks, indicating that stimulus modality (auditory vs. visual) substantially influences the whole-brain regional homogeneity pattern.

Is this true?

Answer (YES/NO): NO